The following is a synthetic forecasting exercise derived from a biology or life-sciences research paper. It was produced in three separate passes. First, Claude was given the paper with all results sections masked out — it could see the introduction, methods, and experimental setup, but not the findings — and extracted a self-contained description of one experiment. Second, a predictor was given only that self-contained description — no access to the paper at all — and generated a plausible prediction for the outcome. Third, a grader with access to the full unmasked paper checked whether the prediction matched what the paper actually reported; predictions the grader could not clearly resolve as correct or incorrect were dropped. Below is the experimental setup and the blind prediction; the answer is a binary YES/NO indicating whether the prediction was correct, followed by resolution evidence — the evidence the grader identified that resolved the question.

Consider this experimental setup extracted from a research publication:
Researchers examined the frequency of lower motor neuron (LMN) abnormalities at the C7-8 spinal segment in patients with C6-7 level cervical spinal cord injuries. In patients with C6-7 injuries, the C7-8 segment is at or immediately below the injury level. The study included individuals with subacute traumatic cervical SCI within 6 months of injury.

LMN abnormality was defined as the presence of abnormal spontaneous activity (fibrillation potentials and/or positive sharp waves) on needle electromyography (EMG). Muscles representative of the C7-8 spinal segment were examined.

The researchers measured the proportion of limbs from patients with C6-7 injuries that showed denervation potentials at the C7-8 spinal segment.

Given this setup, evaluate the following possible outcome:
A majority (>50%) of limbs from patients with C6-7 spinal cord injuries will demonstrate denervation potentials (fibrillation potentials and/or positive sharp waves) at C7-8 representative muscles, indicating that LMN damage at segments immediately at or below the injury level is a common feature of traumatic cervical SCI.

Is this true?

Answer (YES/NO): YES